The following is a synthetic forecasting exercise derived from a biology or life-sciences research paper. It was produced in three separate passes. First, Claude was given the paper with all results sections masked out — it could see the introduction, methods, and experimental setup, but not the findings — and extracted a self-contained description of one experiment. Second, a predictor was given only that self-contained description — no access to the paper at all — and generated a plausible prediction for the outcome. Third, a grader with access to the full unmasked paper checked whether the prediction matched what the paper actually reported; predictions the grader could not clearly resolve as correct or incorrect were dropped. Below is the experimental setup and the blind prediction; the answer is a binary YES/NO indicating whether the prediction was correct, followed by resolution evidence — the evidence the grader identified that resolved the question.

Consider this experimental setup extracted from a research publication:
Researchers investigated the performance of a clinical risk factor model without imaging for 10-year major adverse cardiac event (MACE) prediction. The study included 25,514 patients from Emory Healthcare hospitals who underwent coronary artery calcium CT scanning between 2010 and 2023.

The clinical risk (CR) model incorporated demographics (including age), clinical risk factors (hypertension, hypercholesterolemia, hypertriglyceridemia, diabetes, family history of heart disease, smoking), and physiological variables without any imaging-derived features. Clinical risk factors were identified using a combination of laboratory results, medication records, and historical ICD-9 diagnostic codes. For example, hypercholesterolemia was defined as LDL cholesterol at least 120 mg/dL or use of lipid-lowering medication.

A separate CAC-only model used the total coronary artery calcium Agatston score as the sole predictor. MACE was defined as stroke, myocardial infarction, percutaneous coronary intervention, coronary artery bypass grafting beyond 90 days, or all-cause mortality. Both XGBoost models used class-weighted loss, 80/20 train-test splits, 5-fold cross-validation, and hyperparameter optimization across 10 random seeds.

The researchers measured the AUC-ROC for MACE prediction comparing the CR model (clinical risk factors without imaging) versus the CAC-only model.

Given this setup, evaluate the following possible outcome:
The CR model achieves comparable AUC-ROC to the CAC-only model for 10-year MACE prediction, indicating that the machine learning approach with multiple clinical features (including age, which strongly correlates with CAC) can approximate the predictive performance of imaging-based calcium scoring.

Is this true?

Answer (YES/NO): NO